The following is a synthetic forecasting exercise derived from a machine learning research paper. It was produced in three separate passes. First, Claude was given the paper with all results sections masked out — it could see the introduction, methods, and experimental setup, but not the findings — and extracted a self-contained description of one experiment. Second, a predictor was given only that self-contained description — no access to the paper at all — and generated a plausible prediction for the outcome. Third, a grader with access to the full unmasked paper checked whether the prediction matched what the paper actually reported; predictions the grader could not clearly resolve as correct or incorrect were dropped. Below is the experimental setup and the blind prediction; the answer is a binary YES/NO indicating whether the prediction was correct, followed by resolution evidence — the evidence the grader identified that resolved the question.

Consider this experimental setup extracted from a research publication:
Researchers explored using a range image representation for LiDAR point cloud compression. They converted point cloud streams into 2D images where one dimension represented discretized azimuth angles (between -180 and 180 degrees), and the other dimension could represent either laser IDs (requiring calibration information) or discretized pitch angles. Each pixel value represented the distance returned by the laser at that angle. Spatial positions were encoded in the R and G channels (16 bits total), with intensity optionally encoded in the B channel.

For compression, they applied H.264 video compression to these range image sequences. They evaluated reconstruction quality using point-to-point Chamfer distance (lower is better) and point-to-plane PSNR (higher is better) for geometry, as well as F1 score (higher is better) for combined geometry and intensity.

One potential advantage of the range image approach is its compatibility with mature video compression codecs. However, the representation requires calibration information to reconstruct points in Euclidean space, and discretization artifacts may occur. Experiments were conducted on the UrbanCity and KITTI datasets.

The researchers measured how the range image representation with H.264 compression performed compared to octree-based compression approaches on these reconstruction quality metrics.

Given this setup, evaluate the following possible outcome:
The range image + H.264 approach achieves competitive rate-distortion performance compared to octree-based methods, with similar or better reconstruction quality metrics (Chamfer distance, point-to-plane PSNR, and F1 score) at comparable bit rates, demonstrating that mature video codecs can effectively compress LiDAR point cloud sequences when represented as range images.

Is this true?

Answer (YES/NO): NO